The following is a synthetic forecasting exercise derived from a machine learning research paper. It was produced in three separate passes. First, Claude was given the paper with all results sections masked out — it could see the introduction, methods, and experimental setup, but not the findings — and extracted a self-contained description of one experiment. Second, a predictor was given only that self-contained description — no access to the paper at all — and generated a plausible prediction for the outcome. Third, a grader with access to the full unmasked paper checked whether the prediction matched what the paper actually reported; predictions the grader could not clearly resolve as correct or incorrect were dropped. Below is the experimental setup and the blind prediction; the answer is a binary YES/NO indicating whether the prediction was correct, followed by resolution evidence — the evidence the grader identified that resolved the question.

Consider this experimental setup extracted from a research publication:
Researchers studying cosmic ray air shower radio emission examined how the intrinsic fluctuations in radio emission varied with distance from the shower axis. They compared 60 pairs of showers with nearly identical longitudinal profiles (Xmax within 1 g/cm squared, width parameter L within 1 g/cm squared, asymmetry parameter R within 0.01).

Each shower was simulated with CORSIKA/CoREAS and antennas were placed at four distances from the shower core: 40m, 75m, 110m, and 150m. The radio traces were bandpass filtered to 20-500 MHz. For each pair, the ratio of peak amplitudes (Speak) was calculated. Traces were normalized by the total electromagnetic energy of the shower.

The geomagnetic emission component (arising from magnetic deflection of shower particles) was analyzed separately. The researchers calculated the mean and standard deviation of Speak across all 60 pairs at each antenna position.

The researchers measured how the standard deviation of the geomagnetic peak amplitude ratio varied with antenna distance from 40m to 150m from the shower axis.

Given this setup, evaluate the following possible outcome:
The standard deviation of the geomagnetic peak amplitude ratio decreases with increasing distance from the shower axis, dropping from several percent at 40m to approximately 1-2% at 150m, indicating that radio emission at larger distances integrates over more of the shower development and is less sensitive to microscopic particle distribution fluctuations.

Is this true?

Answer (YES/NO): NO